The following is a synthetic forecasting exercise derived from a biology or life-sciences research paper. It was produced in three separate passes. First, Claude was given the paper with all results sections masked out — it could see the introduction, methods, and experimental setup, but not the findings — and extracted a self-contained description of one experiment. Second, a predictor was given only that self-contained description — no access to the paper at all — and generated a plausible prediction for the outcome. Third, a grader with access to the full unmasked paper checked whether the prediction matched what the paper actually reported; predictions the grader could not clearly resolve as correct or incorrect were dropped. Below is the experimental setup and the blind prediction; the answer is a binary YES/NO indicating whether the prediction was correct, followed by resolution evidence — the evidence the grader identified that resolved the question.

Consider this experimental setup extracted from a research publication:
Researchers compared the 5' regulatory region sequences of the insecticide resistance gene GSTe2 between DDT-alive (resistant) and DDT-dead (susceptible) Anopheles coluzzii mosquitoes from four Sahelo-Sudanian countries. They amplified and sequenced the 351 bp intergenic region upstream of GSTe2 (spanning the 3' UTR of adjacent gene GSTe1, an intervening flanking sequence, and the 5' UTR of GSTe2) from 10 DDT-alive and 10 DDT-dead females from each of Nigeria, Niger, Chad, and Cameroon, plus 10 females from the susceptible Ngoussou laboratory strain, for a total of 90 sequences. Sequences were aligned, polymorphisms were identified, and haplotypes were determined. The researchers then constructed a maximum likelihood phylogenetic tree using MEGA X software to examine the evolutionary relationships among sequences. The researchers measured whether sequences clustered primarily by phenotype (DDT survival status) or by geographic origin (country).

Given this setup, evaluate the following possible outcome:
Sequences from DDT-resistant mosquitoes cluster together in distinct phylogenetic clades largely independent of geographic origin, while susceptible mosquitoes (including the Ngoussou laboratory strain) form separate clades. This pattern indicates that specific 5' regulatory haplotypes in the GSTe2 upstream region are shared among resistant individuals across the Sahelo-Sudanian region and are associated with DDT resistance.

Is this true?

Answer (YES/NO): YES